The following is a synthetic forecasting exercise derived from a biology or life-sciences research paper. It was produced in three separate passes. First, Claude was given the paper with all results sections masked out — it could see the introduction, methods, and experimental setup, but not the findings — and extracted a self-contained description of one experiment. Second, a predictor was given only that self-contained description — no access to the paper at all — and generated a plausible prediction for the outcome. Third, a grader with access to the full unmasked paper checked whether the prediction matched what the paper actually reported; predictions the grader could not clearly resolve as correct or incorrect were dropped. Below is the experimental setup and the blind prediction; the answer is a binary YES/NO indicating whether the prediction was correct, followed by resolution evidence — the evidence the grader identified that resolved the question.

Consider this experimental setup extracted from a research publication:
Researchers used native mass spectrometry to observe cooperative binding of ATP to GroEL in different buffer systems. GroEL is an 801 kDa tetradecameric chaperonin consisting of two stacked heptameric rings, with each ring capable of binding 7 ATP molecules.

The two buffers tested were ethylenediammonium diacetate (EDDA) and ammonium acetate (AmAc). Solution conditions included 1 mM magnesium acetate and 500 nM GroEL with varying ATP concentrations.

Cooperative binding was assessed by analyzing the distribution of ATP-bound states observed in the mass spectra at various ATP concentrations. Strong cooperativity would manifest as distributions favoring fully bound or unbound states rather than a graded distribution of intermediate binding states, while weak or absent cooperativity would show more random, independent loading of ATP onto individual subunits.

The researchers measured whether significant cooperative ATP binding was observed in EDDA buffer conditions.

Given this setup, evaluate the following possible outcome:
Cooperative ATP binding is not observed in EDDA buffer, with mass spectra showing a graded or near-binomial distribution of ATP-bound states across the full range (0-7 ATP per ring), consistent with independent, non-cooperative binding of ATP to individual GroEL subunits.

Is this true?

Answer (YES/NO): NO